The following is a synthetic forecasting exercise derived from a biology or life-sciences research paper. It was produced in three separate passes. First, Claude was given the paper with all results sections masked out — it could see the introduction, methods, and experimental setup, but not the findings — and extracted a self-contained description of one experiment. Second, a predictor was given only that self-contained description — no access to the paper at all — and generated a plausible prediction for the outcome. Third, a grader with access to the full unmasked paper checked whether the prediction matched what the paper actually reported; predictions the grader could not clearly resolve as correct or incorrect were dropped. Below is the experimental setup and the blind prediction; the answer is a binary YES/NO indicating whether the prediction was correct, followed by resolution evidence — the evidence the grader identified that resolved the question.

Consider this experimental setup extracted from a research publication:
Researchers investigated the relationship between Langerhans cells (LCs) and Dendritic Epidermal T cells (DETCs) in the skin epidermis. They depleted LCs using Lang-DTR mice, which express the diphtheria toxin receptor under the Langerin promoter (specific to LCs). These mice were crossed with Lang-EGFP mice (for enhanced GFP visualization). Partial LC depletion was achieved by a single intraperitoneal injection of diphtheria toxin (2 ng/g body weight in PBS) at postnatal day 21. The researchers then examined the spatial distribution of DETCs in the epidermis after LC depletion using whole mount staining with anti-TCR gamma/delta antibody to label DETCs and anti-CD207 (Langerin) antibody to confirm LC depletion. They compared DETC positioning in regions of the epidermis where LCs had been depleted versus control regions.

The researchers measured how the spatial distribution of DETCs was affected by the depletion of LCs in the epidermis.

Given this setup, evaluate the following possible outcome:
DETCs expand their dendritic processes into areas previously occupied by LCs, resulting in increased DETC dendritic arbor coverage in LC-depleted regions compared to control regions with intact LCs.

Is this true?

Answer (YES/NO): NO